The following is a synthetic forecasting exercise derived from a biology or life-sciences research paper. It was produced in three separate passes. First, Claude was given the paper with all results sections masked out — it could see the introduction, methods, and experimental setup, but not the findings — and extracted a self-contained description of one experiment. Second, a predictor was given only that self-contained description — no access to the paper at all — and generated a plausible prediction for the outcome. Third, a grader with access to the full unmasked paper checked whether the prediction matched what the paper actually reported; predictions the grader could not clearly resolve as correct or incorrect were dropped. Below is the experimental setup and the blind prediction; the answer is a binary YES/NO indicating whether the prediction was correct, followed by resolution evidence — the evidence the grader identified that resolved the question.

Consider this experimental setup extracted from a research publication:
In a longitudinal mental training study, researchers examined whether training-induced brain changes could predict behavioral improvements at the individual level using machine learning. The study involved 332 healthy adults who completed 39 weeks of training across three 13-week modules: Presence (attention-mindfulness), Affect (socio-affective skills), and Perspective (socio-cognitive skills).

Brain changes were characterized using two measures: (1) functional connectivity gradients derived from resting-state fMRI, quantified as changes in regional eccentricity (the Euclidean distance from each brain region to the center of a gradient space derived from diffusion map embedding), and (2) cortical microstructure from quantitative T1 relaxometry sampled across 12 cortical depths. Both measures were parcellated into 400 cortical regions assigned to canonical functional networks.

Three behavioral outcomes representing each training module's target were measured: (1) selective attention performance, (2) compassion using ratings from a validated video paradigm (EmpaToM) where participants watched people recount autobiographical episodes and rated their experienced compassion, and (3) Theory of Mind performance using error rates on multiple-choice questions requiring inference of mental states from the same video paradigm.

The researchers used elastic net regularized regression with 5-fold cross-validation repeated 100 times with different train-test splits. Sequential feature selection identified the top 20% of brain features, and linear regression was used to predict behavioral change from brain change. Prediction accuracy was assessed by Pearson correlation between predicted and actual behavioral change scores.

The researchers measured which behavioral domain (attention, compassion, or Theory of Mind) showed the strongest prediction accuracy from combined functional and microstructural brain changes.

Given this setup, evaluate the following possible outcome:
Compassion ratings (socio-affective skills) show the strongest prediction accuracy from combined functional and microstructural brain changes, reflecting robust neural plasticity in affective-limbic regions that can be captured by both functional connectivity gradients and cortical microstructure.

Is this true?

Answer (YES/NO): NO